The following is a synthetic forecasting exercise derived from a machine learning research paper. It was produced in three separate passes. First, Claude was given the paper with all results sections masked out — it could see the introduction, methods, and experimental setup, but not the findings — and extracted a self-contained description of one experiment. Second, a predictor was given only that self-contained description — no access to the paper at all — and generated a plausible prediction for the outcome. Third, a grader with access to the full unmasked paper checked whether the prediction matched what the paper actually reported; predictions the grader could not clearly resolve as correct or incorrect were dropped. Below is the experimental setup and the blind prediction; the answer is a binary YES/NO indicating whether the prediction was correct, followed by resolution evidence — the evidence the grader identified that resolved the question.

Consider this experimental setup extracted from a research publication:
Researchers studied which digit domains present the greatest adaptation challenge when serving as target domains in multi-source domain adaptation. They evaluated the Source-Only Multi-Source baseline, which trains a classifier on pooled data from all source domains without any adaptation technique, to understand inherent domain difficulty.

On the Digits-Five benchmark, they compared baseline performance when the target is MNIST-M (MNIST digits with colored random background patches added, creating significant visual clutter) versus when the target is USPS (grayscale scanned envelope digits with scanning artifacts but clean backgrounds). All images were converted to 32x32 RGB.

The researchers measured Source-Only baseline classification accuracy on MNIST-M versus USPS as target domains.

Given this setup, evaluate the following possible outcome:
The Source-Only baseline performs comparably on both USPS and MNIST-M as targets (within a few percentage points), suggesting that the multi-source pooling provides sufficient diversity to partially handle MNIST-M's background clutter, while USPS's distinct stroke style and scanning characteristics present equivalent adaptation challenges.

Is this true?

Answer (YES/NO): NO